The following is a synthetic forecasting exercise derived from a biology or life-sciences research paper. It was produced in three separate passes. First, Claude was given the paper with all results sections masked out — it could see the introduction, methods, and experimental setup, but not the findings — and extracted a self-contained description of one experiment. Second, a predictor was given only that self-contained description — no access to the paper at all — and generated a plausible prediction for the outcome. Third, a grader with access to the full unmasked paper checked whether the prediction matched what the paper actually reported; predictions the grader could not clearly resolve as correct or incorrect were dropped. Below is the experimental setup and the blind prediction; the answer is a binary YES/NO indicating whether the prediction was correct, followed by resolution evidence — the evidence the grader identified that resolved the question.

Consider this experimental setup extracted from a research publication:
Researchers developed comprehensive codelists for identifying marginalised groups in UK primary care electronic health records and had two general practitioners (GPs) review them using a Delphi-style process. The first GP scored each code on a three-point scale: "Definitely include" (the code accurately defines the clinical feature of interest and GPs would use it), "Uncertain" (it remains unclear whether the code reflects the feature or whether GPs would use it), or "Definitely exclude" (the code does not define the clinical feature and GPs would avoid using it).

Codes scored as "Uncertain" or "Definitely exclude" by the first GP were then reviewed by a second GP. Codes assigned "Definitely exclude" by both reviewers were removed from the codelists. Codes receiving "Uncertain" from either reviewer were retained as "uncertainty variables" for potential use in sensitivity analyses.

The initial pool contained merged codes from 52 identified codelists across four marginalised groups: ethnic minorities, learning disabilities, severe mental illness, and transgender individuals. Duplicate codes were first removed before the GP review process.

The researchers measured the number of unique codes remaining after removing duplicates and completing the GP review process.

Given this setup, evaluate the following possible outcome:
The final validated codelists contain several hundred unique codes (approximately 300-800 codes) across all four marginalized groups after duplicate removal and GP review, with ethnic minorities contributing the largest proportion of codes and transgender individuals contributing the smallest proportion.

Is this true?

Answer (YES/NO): NO